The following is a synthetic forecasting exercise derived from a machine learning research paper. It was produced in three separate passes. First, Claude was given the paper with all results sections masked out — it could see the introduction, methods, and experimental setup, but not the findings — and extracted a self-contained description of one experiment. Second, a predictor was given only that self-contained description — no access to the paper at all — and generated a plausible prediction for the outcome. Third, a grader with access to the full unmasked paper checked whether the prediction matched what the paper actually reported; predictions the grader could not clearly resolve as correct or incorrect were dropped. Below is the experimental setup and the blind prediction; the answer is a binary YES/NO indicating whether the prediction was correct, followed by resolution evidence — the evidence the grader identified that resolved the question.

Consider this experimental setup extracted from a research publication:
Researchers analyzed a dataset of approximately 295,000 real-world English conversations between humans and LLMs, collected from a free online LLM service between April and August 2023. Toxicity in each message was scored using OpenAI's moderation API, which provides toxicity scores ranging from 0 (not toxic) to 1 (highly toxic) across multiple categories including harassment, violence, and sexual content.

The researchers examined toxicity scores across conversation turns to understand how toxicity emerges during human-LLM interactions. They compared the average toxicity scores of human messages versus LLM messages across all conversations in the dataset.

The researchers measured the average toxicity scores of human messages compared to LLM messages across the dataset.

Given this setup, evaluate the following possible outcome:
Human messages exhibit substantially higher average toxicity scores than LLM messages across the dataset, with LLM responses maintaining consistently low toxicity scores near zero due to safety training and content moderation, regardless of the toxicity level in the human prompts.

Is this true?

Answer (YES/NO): NO